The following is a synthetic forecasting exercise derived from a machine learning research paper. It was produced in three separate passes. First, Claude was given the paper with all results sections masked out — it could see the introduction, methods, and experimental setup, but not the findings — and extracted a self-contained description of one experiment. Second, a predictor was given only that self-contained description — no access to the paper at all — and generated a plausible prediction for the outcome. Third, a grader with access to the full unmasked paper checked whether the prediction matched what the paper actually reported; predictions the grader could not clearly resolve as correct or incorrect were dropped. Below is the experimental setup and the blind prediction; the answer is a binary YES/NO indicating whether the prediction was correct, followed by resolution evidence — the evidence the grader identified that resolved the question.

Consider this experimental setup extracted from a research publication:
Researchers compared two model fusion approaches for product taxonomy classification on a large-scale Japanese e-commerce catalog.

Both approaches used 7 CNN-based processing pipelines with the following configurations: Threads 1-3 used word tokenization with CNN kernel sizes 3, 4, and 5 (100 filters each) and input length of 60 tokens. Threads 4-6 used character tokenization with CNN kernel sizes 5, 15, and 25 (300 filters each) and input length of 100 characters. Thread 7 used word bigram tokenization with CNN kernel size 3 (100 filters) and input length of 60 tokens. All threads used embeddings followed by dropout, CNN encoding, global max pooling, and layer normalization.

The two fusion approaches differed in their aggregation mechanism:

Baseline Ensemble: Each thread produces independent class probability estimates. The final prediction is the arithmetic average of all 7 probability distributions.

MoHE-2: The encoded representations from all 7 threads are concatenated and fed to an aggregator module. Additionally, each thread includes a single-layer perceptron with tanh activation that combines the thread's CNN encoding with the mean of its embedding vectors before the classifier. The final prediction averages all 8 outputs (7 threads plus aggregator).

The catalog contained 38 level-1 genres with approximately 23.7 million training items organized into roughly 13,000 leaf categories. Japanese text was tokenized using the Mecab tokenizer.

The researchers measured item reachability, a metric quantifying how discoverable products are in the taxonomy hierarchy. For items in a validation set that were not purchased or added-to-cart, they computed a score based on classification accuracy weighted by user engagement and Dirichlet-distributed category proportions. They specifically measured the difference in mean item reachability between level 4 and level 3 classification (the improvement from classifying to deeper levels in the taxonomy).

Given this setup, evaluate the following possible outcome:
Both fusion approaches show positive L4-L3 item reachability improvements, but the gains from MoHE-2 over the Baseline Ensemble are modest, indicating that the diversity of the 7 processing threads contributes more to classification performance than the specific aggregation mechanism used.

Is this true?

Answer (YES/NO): NO